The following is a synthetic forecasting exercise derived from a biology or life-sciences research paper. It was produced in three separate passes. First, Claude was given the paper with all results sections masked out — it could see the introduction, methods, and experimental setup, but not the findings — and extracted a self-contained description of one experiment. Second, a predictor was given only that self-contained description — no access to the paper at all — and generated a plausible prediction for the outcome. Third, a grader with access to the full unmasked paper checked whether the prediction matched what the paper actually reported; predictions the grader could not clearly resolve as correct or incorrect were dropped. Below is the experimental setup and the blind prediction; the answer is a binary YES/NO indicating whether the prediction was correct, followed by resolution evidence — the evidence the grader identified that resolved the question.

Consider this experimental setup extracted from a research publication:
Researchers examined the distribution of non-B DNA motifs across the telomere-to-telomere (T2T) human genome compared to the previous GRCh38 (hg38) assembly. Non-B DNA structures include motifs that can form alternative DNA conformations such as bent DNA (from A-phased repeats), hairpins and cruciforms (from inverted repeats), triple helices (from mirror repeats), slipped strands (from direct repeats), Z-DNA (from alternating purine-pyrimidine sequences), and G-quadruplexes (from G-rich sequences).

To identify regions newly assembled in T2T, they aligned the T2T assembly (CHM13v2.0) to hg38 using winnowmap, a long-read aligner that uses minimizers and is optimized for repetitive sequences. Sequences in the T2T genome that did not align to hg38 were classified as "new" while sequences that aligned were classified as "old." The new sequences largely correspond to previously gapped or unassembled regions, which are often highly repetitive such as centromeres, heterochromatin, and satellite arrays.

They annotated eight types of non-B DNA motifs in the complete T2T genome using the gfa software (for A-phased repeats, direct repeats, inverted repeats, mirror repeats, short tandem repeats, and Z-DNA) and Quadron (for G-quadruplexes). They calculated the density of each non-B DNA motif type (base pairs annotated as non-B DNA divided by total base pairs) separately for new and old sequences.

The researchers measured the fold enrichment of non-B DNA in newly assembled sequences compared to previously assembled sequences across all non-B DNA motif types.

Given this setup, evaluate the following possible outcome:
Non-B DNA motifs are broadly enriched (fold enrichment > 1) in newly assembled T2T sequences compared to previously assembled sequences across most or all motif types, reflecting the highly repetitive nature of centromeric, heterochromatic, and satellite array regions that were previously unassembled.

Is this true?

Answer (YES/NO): YES